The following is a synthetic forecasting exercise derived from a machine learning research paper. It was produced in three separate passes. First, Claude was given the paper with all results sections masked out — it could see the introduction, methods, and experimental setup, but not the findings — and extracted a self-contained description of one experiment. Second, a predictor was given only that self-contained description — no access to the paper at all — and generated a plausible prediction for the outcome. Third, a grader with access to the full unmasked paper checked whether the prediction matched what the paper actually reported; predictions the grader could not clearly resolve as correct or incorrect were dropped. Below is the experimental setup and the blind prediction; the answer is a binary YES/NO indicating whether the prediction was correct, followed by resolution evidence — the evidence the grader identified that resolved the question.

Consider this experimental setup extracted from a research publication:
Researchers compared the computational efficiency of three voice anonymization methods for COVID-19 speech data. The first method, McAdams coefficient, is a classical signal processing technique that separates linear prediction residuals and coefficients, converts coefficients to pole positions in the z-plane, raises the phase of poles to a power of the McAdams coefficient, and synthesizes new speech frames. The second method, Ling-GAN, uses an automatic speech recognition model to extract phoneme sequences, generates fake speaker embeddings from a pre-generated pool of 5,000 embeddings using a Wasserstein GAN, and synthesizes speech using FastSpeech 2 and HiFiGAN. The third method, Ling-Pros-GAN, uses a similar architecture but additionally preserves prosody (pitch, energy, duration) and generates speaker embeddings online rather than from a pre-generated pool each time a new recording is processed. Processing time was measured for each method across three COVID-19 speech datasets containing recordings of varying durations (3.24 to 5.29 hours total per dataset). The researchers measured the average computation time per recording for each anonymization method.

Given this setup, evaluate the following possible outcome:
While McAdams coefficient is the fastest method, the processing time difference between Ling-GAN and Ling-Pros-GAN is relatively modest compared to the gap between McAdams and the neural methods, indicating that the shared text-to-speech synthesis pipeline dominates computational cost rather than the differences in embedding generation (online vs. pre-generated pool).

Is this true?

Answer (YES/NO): NO